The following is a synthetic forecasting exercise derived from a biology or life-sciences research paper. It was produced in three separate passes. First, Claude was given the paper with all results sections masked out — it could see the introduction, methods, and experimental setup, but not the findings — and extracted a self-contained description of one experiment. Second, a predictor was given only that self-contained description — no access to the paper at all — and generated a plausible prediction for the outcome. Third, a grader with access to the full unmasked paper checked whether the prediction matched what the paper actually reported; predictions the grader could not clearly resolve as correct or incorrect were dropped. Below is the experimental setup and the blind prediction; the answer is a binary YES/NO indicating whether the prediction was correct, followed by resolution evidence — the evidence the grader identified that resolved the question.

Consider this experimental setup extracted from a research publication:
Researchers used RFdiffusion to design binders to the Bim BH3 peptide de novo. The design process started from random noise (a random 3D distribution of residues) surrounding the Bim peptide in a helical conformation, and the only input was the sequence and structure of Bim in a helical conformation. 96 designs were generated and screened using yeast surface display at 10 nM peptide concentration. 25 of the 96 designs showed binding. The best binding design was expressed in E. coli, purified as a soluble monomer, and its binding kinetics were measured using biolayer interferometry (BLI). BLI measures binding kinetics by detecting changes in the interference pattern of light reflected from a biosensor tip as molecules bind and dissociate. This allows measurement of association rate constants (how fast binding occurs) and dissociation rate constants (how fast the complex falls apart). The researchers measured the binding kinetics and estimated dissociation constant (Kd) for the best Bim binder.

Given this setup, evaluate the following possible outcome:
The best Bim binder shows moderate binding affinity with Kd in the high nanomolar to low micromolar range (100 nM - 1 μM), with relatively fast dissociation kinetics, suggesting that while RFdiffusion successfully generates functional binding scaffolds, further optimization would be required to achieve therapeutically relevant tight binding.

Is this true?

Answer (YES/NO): NO